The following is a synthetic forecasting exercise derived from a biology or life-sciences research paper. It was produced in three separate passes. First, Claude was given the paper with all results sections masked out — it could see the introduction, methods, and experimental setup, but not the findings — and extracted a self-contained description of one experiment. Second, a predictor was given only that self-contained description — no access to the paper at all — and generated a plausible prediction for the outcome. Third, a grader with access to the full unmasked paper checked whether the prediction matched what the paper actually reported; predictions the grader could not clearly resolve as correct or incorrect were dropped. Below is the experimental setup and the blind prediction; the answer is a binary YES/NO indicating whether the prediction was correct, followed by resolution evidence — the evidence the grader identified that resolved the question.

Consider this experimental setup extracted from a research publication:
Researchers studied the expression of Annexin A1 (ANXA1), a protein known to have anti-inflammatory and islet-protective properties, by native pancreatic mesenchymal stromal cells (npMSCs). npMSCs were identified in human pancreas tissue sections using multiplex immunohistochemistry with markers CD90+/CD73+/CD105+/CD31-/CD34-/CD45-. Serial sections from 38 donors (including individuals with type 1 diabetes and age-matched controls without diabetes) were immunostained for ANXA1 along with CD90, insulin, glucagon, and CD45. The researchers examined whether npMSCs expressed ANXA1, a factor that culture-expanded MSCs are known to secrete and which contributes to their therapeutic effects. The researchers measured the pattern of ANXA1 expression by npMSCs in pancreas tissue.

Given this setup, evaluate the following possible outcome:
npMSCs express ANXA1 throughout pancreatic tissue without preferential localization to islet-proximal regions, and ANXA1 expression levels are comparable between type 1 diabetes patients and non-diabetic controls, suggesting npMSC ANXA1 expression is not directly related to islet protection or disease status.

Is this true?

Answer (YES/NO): NO